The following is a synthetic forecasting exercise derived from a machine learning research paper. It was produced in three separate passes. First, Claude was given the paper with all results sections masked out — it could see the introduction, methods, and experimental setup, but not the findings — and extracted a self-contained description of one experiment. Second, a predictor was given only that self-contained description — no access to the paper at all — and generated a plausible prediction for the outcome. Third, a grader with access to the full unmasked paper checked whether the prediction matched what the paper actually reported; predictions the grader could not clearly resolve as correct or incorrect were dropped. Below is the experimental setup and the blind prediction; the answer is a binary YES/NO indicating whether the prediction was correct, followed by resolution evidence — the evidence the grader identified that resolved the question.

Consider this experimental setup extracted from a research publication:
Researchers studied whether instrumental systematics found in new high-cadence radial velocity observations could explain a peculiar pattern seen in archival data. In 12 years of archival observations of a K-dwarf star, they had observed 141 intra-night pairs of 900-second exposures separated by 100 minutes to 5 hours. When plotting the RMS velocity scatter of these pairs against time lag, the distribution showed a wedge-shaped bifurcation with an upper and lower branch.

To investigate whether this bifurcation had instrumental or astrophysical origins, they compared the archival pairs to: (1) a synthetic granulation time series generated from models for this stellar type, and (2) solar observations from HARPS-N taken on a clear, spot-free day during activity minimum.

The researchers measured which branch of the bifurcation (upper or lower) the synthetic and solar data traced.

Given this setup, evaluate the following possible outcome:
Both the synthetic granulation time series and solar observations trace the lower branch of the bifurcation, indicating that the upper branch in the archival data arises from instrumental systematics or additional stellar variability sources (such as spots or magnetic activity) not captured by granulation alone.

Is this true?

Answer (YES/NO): YES